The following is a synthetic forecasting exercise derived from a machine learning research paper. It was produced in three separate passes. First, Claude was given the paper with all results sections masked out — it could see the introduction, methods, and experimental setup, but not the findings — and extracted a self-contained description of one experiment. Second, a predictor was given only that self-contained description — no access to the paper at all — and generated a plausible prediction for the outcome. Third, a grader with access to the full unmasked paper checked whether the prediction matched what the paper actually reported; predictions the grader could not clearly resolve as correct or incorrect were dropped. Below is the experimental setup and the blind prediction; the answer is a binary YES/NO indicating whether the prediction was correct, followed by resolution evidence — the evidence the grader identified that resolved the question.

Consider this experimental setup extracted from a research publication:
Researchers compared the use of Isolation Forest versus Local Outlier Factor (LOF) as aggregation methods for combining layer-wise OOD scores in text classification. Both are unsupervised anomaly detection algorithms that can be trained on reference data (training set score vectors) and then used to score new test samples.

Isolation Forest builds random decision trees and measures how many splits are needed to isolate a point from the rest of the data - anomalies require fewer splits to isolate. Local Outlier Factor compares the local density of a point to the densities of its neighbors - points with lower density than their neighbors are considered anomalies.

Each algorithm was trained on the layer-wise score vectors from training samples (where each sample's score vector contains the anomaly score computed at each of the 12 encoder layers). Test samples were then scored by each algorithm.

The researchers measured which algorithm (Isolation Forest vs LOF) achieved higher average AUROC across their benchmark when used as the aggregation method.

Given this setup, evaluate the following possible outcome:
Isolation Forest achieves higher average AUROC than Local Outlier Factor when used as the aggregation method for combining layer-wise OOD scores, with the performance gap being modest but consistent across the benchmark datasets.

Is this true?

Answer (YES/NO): YES